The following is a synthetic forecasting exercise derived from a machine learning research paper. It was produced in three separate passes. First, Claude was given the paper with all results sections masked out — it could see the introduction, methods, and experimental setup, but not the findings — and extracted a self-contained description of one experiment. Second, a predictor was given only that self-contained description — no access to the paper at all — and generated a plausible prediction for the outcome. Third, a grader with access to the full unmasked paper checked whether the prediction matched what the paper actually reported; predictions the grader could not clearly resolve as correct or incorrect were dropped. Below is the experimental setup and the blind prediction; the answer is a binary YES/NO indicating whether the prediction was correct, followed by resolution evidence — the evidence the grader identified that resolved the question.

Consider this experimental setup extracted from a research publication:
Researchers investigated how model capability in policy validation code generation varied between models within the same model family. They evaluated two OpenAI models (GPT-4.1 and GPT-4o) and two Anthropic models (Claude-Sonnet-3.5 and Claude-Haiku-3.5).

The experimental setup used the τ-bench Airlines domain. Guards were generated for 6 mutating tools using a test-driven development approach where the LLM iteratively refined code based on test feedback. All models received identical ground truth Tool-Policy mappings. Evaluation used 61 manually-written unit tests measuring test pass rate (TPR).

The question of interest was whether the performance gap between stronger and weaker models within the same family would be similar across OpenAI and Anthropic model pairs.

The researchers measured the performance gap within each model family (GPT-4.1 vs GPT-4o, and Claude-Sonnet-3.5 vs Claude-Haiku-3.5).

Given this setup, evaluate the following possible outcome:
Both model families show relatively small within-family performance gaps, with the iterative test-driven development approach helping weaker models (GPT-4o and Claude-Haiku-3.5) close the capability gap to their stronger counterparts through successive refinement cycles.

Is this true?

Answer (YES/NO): NO